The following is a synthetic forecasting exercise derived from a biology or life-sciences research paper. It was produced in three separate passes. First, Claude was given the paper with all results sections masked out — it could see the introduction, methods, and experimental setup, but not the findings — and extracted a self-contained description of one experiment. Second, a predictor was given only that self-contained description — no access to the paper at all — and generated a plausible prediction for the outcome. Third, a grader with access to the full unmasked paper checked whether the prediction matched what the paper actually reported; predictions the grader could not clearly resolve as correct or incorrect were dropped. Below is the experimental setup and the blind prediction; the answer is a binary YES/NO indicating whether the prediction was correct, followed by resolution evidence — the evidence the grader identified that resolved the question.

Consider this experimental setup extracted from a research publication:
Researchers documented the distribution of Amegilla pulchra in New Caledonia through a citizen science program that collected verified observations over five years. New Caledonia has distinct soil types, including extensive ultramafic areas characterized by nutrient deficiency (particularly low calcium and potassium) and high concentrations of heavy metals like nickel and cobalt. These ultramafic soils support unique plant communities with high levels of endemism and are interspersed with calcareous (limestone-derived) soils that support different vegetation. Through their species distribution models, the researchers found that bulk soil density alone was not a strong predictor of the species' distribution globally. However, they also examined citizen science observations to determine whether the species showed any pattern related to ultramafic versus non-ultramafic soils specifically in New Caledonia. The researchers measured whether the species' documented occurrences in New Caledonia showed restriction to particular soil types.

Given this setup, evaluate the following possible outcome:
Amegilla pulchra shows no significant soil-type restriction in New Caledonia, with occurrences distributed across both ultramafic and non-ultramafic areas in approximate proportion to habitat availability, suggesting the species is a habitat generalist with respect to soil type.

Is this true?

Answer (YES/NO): NO